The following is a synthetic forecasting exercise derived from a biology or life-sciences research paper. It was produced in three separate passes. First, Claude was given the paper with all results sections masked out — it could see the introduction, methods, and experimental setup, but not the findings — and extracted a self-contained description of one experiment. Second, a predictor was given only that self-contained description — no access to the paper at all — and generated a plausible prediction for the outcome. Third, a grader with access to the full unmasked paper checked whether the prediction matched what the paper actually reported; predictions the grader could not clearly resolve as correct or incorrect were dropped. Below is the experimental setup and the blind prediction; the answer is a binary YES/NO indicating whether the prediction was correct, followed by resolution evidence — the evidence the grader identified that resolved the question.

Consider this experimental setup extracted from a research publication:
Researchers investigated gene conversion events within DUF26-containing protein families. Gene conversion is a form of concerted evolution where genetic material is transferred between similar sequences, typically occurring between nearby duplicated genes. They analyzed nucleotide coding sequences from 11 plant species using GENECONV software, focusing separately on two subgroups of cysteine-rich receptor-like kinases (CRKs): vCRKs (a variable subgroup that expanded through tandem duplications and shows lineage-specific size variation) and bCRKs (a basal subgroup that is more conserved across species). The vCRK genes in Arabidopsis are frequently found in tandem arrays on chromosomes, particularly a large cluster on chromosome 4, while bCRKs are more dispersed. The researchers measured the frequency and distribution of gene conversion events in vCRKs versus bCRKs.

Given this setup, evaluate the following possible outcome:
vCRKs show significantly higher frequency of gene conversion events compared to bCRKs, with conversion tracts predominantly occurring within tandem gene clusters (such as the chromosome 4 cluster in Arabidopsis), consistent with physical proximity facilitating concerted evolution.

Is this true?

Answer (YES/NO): YES